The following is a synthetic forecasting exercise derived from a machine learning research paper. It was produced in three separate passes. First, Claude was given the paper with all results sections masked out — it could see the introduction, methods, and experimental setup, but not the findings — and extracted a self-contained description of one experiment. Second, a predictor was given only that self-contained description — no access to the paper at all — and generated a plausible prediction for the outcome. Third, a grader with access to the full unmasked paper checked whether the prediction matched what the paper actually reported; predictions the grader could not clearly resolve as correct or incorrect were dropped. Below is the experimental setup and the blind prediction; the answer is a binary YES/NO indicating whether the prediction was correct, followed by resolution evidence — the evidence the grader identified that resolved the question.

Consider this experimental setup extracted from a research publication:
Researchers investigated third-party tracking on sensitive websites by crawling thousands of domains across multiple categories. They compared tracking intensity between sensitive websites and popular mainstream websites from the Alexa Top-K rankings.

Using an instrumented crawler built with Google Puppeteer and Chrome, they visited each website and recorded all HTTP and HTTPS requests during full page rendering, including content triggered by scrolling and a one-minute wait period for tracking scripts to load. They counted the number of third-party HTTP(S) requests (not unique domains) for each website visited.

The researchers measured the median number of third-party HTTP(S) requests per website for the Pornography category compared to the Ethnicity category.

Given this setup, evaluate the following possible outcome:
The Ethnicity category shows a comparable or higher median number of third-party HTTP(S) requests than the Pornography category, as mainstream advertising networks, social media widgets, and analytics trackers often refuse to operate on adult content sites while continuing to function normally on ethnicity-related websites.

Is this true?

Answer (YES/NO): NO